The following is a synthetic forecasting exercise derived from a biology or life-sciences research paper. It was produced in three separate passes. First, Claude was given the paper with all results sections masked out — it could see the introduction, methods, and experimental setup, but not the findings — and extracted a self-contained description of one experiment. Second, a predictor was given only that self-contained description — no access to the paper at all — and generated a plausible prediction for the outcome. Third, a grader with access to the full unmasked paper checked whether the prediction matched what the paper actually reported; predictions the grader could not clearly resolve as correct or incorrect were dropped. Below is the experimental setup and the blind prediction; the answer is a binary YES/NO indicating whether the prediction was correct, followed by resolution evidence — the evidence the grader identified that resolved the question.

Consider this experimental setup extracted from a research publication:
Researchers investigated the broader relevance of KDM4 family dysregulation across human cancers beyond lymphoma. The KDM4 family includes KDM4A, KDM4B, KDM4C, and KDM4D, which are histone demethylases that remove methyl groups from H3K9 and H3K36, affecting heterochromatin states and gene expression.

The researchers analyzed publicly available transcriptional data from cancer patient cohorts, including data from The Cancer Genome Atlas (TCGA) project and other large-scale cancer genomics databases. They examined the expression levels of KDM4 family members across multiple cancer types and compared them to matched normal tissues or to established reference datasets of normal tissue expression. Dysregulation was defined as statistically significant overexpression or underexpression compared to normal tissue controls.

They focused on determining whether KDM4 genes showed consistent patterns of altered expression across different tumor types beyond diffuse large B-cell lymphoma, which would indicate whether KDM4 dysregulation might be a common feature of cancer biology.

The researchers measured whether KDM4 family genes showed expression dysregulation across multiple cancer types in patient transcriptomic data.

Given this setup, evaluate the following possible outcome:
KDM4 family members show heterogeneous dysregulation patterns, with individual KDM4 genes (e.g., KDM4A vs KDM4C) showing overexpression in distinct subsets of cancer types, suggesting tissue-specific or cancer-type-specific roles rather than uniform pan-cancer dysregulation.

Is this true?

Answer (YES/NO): NO